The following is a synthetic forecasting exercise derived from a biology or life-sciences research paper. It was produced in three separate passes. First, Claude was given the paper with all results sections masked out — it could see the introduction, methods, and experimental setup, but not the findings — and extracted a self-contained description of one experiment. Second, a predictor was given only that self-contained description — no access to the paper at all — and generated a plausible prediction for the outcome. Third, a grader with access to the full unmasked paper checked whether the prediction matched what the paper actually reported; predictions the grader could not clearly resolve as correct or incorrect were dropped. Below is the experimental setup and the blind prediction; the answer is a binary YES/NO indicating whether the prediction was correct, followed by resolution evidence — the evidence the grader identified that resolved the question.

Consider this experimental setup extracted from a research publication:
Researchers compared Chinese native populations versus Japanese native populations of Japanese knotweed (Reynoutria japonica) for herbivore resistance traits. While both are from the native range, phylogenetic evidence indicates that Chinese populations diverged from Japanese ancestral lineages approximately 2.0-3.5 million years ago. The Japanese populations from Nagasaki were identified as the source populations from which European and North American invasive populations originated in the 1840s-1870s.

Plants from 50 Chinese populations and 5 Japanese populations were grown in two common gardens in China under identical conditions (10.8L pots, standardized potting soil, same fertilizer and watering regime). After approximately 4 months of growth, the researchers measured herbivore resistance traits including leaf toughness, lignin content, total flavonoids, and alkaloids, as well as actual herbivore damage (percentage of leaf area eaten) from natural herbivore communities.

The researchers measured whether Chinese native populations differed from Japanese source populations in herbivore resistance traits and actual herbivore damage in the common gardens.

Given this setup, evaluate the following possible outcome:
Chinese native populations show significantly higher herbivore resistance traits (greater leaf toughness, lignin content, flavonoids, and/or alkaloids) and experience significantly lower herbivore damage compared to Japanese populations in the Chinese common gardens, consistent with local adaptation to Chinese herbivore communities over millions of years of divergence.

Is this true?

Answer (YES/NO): NO